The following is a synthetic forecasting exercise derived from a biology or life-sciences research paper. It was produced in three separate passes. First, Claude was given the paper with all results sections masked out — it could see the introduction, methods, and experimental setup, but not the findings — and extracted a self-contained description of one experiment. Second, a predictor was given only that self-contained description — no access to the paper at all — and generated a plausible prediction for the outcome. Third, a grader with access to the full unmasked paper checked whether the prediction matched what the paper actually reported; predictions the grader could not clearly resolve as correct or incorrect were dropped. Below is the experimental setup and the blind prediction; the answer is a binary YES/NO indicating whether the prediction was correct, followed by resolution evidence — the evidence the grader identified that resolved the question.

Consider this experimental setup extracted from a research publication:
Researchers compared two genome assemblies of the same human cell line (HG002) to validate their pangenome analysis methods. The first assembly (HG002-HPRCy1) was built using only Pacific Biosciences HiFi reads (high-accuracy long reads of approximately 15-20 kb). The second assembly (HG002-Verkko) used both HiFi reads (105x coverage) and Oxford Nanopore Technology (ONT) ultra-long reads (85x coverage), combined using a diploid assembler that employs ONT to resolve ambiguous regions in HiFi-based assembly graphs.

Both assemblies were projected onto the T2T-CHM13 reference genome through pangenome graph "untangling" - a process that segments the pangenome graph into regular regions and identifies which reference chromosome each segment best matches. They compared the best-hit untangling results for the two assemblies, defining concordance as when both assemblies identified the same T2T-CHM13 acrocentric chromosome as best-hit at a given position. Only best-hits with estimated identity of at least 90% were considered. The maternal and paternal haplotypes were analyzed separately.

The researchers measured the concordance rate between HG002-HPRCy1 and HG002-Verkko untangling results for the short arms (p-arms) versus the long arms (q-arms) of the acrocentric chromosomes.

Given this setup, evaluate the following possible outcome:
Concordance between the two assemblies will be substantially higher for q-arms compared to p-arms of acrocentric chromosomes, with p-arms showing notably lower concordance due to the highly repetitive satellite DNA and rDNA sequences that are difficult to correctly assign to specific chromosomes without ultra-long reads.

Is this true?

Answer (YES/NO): YES